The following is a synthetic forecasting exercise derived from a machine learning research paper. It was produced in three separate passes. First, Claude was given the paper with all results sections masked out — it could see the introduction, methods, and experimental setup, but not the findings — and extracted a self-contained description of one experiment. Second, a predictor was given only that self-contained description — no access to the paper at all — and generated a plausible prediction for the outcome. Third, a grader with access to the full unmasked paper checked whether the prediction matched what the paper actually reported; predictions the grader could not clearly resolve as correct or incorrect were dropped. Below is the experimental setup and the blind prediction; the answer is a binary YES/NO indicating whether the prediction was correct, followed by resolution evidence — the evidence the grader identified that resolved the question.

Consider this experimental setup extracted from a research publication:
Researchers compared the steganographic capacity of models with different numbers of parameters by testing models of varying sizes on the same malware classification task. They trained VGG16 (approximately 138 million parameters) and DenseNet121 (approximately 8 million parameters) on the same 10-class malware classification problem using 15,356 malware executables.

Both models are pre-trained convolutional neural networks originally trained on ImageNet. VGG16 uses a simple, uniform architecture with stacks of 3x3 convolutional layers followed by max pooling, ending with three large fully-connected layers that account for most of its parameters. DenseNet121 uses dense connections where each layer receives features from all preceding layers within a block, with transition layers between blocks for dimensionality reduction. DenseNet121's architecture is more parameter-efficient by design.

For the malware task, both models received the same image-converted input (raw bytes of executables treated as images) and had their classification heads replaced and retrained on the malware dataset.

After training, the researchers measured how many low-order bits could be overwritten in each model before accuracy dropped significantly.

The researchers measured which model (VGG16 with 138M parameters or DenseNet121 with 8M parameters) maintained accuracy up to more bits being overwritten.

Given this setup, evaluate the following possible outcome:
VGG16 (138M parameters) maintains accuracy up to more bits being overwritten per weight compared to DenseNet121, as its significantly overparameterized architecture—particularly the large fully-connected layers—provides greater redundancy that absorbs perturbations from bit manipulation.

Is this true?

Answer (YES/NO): YES